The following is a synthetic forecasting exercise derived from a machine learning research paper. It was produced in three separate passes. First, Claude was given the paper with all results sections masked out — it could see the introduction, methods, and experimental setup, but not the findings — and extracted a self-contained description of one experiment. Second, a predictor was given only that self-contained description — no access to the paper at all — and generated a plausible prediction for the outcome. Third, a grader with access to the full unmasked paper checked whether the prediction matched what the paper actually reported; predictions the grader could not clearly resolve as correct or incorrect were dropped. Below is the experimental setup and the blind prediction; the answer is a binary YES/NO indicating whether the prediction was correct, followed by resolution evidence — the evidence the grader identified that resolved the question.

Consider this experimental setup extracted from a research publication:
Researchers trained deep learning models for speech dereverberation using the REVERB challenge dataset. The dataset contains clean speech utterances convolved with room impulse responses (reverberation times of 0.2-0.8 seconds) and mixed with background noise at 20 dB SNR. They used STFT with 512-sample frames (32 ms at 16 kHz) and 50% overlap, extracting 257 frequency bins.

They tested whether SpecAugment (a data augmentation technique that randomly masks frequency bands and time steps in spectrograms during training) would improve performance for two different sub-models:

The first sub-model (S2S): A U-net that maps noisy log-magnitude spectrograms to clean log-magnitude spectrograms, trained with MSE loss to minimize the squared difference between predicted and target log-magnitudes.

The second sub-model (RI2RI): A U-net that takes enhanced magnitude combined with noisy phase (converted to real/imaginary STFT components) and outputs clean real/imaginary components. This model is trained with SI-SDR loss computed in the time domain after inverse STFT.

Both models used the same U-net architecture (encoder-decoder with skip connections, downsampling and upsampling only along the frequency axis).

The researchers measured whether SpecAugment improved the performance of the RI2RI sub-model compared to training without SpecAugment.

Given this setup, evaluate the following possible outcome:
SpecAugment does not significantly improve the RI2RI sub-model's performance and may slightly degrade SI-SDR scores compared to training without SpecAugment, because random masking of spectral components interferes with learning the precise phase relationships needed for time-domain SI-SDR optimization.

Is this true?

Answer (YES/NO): YES